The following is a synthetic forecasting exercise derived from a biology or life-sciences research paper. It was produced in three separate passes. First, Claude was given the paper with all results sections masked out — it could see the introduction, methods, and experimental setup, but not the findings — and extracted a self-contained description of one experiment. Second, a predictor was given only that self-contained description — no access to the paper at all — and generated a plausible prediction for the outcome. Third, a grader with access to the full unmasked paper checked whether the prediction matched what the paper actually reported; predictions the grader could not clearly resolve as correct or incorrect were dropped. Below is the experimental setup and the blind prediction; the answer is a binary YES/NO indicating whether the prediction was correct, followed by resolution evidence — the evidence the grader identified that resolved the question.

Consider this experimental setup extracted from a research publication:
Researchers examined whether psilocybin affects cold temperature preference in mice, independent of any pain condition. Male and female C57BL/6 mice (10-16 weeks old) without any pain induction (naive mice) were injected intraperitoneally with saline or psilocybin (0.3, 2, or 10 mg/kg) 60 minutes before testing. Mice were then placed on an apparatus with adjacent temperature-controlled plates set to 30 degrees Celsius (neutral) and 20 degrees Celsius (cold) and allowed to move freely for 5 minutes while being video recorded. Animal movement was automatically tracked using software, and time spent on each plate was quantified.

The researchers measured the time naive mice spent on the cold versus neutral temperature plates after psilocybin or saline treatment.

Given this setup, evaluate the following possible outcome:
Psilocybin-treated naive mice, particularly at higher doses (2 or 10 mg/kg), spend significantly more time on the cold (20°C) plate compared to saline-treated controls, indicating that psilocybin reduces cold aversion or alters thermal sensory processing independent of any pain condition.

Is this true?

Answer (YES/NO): NO